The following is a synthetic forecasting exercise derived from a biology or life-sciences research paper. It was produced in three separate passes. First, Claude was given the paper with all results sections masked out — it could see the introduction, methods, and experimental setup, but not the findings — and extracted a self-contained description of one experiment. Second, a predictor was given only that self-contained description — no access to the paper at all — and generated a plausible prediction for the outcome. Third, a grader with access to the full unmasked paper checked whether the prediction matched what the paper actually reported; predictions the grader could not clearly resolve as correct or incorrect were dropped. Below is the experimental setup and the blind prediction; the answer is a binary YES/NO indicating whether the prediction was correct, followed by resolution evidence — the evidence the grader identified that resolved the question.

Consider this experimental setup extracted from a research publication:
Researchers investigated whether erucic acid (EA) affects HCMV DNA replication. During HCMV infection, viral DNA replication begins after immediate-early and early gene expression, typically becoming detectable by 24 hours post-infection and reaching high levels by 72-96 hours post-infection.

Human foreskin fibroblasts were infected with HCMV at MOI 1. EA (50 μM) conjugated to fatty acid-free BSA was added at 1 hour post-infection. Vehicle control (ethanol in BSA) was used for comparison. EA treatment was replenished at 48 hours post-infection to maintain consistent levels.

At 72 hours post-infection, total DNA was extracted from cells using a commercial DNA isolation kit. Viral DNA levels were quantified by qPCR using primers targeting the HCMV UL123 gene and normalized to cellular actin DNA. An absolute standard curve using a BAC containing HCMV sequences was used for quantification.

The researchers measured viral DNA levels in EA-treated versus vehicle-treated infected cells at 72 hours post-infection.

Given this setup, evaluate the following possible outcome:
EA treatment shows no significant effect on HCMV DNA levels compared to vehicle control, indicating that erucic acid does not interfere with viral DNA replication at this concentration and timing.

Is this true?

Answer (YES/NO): YES